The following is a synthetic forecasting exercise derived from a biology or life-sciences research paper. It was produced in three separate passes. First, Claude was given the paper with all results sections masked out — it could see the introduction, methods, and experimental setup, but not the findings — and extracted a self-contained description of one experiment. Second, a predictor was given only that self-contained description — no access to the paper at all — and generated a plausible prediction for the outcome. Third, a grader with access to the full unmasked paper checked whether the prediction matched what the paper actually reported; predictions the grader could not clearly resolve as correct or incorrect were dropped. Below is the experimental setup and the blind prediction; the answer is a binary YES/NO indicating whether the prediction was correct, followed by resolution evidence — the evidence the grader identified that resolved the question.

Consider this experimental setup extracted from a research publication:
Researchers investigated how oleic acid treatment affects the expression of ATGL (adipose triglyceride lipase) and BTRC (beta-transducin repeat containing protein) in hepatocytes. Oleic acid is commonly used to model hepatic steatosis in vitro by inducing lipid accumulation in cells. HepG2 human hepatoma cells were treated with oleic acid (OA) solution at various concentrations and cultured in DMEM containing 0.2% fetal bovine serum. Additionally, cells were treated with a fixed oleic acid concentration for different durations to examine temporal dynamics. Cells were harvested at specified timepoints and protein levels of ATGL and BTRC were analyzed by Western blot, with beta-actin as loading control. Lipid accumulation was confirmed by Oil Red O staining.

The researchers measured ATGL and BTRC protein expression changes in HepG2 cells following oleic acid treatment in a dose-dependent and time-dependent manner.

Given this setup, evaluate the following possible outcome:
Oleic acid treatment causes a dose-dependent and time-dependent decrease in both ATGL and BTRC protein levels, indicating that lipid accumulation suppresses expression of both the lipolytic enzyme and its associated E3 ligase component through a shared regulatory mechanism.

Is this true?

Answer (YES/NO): NO